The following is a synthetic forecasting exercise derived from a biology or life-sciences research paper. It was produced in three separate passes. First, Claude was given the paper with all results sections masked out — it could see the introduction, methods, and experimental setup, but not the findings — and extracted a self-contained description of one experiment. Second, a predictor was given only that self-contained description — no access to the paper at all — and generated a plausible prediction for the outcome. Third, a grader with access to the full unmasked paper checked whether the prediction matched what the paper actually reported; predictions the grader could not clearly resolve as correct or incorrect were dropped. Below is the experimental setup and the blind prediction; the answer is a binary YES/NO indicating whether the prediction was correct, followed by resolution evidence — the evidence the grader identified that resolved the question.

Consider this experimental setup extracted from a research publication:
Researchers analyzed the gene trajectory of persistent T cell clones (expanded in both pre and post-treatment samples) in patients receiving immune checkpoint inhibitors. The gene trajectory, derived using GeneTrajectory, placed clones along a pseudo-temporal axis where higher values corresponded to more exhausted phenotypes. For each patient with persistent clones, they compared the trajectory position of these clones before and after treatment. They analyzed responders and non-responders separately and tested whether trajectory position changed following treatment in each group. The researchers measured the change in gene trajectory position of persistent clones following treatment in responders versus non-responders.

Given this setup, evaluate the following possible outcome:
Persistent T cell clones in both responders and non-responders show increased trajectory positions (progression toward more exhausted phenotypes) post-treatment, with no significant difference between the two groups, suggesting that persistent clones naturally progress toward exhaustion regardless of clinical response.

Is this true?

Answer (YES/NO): NO